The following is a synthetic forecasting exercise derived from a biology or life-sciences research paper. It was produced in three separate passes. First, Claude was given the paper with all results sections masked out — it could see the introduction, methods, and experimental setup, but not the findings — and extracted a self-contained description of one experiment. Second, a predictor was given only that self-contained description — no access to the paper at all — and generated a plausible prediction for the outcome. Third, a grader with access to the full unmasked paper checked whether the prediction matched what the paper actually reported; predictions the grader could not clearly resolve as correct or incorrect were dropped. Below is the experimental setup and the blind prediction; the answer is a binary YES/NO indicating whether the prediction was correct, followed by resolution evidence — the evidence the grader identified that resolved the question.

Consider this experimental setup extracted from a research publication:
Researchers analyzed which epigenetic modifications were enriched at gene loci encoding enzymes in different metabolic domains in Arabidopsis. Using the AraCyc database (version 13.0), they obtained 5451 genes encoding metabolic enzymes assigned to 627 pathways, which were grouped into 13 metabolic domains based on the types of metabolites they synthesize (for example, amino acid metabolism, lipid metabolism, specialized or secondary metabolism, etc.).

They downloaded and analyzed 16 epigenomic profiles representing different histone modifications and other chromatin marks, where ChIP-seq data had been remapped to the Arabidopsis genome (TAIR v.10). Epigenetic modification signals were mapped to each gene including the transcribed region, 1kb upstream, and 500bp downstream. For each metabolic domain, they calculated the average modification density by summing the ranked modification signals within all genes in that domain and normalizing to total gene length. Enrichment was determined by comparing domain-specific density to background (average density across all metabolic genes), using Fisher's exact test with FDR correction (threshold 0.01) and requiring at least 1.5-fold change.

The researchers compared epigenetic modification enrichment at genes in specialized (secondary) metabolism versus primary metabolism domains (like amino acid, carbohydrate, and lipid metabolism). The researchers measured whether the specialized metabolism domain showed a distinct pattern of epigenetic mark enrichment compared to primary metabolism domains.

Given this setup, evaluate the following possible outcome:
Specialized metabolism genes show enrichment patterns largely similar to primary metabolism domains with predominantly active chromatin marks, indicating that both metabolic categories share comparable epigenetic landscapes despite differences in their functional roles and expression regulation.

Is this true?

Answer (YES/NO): NO